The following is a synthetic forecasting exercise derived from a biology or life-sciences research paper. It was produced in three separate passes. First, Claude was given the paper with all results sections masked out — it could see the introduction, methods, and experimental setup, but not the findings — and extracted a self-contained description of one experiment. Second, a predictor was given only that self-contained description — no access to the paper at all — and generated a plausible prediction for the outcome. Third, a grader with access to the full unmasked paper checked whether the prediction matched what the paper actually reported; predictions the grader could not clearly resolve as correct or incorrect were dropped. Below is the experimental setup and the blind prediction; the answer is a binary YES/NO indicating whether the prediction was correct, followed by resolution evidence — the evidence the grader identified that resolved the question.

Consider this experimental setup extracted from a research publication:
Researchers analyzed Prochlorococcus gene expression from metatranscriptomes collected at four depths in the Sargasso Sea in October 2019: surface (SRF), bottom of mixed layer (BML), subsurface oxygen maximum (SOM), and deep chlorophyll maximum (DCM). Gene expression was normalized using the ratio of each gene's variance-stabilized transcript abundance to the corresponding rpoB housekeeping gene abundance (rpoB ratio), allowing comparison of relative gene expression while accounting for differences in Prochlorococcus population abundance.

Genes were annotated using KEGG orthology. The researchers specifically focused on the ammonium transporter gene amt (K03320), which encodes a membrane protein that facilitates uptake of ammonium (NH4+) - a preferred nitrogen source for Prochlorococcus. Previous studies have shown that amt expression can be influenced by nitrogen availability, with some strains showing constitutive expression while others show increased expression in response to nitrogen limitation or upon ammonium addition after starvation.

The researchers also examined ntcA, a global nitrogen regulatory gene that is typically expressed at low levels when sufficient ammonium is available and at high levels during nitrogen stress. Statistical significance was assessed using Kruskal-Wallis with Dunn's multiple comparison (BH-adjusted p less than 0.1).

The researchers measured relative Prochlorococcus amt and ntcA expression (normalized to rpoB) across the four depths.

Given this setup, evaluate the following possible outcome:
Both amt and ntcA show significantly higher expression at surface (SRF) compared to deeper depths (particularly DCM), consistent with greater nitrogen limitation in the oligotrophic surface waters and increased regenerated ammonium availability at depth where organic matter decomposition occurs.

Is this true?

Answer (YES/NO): NO